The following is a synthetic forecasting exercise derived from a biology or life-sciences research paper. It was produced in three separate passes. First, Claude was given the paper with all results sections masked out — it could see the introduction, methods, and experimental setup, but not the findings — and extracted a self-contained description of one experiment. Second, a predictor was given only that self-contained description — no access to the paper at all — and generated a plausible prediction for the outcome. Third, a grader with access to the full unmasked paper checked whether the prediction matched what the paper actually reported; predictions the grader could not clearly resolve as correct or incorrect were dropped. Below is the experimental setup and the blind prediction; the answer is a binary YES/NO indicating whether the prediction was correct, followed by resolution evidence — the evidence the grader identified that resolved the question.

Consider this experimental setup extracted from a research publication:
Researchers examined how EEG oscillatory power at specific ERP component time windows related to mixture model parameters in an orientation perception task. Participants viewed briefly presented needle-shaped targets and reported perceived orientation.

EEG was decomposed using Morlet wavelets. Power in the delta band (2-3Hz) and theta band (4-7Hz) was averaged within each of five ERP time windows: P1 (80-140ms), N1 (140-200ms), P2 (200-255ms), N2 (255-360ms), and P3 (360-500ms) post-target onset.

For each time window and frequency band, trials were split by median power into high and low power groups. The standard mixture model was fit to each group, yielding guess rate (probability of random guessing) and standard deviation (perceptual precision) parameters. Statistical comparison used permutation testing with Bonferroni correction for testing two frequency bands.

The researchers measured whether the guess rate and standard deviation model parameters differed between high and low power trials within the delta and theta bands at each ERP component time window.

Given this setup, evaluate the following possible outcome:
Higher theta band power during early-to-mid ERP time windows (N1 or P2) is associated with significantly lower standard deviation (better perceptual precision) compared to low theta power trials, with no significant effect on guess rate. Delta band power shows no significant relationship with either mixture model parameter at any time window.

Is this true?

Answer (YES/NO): NO